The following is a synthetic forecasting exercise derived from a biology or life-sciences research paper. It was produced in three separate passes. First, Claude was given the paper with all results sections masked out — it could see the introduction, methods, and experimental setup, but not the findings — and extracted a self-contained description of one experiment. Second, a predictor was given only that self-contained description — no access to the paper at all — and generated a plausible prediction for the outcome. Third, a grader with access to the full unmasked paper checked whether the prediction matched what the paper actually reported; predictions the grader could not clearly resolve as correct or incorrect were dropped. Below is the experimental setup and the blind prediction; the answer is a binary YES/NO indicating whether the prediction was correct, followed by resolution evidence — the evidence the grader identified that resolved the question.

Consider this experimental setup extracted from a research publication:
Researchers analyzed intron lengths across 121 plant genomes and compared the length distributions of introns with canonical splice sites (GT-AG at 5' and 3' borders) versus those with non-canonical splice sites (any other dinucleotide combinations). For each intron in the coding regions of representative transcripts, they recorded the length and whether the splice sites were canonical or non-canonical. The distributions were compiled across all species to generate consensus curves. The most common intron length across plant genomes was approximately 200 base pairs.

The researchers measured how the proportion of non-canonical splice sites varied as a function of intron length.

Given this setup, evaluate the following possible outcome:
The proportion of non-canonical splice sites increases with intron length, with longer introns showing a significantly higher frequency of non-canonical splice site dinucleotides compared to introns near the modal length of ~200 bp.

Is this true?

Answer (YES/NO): YES